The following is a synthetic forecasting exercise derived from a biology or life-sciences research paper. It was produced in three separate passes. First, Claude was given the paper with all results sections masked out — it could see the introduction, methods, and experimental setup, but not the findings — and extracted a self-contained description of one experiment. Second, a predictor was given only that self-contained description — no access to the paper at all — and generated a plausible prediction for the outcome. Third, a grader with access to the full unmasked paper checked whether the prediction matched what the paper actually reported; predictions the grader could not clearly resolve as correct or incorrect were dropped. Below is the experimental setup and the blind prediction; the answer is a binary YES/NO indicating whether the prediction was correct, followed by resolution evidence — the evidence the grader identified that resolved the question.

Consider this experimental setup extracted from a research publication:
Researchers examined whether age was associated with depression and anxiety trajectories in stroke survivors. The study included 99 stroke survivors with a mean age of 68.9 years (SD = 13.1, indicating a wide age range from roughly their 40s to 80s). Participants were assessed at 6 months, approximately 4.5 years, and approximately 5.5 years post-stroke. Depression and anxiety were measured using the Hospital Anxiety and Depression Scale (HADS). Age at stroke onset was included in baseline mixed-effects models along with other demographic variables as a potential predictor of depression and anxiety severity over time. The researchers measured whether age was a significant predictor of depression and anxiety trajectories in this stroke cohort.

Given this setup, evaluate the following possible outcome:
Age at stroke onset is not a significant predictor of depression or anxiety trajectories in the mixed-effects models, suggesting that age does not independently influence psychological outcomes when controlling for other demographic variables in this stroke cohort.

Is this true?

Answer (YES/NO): YES